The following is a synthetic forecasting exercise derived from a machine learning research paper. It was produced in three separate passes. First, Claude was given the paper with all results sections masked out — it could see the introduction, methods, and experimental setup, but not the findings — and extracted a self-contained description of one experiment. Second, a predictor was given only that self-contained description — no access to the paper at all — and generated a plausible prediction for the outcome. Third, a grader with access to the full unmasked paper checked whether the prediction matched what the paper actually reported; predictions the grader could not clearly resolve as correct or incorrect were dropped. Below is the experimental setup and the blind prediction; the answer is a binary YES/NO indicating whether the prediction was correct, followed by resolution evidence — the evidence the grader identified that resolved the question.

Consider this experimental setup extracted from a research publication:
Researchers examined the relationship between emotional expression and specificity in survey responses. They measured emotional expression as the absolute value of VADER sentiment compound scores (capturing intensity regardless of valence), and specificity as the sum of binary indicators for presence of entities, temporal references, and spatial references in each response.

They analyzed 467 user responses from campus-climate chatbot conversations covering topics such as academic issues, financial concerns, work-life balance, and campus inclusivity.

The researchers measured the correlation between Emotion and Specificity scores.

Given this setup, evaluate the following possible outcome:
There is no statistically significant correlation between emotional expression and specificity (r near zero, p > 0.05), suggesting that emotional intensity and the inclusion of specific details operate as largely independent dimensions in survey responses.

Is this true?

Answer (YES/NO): NO